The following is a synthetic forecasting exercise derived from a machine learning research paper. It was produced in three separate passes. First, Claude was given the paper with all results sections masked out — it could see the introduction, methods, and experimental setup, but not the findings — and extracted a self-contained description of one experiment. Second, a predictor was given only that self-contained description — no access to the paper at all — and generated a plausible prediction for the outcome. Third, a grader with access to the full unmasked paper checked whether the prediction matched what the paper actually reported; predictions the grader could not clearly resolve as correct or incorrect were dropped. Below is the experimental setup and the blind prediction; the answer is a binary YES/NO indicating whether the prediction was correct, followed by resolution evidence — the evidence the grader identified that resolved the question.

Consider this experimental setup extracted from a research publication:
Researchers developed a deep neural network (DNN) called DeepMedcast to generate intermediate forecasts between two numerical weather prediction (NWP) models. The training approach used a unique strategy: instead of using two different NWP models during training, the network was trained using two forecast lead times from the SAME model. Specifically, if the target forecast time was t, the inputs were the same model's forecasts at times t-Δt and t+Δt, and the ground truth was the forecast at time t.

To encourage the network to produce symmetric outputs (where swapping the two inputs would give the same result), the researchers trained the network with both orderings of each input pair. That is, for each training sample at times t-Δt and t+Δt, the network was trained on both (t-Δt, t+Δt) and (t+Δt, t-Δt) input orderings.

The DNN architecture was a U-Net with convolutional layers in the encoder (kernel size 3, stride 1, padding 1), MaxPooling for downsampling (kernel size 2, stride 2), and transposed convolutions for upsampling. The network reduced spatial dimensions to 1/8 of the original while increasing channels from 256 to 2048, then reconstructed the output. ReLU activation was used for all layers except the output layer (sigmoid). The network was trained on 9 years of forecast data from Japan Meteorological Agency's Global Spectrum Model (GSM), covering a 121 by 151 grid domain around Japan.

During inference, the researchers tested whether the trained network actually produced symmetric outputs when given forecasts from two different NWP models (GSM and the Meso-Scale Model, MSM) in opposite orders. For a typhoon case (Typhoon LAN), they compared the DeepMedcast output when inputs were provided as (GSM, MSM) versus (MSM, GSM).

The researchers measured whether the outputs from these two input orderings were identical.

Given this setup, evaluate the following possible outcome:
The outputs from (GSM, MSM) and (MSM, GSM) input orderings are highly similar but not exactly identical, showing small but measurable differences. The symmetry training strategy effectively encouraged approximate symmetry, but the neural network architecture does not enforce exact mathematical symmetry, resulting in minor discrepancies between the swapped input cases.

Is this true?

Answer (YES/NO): YES